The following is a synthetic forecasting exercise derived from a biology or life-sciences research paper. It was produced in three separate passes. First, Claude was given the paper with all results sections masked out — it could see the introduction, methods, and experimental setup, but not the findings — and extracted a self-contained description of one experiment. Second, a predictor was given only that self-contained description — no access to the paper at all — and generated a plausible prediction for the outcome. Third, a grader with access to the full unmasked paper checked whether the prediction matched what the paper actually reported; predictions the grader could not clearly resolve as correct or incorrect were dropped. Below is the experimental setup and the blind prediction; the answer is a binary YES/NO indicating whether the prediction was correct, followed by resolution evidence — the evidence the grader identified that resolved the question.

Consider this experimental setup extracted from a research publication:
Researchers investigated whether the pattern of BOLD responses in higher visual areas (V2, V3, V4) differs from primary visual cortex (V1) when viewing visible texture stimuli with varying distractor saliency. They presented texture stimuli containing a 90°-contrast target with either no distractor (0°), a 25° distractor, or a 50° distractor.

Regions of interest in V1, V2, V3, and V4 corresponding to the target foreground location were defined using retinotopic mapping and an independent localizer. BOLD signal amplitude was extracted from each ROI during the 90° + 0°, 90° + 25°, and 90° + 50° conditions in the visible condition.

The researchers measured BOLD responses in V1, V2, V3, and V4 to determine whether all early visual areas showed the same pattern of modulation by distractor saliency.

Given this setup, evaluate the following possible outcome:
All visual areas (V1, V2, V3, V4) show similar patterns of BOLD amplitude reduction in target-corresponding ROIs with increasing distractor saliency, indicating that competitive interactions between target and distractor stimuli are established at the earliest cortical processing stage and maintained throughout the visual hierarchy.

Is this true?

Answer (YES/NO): NO